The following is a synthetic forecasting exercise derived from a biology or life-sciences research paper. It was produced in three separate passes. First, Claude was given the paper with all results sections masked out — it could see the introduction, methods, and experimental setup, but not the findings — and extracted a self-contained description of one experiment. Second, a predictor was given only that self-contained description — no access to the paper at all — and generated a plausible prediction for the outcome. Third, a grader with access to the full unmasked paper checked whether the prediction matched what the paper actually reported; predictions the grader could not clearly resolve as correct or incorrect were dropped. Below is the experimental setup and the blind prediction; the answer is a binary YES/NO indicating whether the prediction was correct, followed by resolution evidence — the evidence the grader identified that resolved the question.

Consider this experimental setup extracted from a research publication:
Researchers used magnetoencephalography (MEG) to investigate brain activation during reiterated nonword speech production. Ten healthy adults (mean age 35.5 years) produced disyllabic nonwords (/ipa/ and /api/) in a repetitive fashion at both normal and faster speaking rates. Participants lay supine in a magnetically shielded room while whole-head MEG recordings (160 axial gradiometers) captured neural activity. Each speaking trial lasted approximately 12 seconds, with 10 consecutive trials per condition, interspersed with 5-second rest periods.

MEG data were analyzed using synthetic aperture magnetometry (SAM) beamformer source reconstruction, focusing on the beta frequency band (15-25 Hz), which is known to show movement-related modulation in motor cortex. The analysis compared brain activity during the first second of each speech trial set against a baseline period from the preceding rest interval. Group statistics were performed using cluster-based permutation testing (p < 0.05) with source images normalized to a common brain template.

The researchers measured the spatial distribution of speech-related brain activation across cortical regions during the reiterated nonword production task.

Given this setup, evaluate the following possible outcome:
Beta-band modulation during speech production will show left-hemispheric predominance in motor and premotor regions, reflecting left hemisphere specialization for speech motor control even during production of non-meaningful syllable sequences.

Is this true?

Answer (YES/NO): YES